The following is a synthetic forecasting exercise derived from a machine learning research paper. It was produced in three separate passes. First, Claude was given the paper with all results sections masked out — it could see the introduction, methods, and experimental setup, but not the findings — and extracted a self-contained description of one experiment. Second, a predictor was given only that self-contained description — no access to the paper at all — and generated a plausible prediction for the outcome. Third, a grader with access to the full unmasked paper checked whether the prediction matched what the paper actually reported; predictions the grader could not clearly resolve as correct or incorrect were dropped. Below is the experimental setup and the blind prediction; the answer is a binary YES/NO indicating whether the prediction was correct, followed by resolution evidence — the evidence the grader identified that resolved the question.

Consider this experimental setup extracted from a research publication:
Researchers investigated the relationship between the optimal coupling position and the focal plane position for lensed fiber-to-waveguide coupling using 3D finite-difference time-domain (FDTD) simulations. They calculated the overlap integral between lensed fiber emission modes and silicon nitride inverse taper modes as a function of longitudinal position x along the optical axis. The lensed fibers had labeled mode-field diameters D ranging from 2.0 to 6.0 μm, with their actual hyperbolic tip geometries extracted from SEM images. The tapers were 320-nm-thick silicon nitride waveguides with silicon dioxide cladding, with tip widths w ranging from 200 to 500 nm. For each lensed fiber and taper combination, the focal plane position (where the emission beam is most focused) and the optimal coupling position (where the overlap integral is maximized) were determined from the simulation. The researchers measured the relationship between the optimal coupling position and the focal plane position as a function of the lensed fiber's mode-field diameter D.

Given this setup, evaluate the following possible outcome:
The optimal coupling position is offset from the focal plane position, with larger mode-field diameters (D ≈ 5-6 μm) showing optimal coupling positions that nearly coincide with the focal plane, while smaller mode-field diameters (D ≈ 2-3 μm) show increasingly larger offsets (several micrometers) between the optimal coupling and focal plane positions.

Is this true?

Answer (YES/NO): NO